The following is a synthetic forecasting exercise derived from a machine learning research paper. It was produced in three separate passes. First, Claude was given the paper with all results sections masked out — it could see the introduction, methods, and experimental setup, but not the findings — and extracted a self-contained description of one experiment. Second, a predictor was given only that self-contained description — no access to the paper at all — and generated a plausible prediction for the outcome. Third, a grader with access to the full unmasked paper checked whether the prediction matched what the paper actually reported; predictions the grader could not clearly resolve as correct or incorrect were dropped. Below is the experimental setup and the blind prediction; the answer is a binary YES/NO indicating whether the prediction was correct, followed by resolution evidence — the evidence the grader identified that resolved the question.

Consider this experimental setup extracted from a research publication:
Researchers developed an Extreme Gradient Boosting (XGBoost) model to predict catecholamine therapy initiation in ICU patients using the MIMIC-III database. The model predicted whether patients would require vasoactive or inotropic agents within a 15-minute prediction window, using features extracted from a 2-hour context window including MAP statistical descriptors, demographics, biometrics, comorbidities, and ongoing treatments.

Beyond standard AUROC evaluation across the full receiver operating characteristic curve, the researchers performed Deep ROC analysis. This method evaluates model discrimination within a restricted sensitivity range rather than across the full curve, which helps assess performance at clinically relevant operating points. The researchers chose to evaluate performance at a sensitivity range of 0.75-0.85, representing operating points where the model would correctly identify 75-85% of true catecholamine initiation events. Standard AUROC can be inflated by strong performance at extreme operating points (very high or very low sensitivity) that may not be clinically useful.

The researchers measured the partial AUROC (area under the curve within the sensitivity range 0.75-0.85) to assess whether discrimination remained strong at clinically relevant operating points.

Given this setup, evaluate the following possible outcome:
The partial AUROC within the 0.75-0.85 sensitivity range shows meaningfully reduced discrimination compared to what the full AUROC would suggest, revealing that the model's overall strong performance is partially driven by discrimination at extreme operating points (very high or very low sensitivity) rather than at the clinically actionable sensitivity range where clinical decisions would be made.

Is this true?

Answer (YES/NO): NO